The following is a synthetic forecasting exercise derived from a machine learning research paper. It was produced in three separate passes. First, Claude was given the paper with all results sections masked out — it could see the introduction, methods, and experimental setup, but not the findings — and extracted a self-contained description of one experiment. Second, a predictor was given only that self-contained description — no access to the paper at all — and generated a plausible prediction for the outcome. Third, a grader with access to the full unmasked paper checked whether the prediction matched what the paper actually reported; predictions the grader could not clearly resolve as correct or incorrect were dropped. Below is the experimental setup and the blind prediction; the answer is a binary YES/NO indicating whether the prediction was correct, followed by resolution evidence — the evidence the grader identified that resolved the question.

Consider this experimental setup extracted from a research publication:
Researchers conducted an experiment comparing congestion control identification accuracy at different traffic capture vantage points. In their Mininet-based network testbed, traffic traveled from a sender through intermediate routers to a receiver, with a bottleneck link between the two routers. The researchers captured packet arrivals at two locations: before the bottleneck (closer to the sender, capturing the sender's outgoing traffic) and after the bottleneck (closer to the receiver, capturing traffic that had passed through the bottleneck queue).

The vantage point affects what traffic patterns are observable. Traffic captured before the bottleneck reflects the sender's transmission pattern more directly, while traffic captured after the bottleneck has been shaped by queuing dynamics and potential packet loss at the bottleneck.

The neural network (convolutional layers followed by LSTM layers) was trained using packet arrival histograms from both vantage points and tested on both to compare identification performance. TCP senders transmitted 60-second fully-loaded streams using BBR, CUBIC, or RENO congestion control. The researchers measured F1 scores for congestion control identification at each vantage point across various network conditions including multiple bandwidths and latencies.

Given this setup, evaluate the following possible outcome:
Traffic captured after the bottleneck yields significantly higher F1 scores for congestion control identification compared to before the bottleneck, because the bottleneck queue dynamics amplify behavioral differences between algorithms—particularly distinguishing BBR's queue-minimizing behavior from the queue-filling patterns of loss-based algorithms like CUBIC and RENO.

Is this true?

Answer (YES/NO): NO